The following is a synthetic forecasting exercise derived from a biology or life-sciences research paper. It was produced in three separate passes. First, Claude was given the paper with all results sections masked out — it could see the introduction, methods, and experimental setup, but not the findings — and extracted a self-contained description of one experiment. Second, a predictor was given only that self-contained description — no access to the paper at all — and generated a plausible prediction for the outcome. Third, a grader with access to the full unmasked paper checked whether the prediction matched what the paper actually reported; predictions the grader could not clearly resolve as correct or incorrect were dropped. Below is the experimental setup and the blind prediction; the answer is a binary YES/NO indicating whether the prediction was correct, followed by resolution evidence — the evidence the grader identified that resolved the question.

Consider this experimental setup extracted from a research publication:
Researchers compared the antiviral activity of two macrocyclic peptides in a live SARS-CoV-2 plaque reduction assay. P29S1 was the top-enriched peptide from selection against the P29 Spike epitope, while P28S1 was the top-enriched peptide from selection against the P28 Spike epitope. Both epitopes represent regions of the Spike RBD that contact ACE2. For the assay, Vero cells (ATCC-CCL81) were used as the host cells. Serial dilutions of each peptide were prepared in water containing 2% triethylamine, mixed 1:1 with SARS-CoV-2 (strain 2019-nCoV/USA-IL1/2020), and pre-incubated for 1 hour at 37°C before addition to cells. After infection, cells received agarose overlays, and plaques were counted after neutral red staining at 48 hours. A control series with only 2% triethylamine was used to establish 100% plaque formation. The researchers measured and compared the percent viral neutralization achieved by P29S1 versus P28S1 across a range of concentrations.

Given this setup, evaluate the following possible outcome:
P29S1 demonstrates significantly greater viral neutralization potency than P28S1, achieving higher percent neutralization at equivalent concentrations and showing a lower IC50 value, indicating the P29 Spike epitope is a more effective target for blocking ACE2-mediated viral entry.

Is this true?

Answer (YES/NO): YES